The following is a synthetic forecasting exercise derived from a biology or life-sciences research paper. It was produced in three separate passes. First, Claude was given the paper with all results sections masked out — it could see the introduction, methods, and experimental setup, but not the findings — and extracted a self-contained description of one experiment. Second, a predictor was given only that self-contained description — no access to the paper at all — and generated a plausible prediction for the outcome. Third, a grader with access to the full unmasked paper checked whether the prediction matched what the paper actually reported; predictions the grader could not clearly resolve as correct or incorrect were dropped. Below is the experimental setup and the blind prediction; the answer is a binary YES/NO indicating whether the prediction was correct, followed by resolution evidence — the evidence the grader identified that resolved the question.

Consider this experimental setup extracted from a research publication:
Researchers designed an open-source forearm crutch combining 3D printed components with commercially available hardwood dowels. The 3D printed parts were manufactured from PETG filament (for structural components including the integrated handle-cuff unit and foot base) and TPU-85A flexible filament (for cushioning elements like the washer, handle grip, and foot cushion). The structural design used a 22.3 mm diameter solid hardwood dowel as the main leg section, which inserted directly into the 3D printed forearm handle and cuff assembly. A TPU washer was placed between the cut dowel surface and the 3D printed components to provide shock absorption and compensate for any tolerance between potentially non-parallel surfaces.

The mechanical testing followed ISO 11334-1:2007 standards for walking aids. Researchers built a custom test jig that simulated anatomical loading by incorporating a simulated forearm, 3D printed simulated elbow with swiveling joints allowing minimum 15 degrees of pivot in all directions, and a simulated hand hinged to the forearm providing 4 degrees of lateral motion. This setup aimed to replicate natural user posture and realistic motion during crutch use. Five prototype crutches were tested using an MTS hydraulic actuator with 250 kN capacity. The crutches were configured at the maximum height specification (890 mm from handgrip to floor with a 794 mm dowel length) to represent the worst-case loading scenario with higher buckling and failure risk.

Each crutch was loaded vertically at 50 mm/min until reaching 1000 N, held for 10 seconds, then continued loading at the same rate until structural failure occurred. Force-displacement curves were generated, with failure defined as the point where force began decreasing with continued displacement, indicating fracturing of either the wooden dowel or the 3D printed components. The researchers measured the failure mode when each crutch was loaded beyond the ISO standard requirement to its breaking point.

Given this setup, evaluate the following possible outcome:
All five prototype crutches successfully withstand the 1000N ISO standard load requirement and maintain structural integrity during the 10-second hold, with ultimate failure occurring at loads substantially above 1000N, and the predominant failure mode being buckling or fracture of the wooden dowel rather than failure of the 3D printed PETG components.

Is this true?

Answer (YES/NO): YES